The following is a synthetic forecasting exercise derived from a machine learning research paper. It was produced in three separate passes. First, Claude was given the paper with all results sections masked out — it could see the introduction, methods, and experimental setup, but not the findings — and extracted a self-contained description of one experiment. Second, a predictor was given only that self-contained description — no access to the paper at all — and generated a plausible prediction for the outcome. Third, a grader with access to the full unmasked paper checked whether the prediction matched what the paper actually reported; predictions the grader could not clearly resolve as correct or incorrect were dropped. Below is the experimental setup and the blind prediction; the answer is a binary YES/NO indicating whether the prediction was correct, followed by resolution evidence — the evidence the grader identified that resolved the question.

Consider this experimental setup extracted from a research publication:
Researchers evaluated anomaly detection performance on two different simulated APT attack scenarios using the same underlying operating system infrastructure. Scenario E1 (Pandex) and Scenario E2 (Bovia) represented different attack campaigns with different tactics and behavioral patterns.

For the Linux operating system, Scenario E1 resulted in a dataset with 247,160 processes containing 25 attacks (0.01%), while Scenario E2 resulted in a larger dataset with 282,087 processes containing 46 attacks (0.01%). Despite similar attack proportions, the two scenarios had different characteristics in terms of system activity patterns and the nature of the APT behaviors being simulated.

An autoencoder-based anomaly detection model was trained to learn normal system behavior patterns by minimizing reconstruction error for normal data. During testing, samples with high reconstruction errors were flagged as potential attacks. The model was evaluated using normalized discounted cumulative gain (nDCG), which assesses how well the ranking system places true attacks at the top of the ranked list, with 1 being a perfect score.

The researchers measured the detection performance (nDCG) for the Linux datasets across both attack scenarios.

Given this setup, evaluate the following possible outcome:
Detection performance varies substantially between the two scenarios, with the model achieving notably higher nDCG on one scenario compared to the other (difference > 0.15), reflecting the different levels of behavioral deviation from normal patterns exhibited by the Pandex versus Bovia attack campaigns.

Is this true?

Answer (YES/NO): NO